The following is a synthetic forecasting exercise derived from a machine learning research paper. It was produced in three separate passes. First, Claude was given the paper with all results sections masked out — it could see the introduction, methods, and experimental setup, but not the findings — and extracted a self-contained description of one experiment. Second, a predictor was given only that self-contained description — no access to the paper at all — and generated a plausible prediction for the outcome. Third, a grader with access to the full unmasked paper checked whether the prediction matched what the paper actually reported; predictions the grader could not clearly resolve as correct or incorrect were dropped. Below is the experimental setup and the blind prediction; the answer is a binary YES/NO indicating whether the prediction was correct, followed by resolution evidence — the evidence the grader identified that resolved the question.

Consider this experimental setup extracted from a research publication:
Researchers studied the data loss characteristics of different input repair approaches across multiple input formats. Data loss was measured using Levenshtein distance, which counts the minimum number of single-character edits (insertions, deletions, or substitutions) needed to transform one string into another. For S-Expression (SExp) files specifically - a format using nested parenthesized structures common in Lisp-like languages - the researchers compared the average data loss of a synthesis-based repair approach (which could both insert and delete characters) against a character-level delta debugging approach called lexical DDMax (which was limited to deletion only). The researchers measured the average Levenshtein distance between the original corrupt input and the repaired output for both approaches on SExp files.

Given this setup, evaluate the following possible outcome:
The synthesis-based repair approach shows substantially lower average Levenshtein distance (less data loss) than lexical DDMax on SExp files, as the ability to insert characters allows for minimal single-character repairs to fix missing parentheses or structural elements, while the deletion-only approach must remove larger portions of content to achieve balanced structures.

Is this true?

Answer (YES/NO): NO